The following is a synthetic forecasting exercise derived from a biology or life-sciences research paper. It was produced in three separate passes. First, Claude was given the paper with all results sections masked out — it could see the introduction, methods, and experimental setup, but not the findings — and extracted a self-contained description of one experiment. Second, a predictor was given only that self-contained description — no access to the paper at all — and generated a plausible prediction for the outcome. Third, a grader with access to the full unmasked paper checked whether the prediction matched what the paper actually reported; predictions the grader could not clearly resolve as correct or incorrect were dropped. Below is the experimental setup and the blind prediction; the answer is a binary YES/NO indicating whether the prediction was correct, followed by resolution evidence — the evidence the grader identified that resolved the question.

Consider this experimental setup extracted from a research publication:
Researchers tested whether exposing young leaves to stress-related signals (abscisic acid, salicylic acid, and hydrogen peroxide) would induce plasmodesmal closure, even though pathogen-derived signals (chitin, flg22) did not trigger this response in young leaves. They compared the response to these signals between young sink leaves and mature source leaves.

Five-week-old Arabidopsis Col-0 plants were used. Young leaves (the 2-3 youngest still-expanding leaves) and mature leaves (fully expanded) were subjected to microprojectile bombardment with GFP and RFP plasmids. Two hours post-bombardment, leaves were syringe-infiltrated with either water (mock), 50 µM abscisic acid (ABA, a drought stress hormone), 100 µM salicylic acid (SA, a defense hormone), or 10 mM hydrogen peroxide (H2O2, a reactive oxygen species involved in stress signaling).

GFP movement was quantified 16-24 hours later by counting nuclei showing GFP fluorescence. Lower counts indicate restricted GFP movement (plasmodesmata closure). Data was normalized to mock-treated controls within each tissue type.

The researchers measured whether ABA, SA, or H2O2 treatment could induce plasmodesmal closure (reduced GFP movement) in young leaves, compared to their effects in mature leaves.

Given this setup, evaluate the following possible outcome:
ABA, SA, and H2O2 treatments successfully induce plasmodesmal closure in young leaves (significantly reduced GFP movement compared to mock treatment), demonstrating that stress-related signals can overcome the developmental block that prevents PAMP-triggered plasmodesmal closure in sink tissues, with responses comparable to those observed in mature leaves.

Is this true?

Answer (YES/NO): NO